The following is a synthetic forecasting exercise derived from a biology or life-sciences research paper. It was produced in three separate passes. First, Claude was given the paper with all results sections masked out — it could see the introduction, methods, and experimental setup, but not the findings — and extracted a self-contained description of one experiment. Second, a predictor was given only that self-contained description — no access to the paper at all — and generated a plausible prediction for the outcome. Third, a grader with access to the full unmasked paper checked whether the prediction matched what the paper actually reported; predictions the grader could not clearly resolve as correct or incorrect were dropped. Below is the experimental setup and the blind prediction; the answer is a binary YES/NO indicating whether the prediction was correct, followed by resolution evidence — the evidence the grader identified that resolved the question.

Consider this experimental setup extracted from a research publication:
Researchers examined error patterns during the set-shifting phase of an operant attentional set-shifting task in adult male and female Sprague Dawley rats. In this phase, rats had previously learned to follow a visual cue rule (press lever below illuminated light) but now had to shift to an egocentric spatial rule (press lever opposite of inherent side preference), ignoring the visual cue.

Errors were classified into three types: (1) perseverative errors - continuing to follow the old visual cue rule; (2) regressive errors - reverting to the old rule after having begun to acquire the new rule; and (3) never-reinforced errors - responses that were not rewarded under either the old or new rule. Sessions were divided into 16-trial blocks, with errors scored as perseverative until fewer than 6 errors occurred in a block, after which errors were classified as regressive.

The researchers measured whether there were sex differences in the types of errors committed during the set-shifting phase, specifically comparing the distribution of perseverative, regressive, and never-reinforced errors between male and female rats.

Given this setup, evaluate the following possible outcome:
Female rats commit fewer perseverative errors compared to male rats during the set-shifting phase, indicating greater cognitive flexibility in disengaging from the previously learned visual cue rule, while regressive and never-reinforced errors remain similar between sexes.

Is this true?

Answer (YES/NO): NO